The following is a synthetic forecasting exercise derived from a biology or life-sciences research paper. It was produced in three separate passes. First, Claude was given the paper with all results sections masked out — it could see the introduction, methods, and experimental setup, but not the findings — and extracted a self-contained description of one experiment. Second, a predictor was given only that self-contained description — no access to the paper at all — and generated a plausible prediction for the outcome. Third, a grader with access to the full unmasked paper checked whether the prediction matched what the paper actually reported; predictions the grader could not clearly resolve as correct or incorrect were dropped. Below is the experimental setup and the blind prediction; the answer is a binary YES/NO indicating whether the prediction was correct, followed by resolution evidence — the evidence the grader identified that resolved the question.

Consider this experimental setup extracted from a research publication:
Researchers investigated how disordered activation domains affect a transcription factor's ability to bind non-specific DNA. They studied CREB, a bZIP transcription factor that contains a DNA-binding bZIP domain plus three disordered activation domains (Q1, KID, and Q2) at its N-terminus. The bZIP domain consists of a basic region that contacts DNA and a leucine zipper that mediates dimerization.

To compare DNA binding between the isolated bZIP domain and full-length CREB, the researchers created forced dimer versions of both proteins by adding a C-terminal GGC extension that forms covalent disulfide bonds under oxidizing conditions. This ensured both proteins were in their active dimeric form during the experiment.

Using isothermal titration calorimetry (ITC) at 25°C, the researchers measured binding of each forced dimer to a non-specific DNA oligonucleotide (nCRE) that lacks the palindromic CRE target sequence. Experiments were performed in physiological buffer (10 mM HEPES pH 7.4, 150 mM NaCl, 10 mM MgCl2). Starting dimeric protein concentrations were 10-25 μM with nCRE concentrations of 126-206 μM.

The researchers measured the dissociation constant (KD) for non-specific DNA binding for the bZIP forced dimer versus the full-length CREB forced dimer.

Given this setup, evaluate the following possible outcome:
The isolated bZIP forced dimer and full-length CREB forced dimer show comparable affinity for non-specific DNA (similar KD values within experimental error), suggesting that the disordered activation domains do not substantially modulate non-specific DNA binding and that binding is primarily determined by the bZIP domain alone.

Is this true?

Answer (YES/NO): NO